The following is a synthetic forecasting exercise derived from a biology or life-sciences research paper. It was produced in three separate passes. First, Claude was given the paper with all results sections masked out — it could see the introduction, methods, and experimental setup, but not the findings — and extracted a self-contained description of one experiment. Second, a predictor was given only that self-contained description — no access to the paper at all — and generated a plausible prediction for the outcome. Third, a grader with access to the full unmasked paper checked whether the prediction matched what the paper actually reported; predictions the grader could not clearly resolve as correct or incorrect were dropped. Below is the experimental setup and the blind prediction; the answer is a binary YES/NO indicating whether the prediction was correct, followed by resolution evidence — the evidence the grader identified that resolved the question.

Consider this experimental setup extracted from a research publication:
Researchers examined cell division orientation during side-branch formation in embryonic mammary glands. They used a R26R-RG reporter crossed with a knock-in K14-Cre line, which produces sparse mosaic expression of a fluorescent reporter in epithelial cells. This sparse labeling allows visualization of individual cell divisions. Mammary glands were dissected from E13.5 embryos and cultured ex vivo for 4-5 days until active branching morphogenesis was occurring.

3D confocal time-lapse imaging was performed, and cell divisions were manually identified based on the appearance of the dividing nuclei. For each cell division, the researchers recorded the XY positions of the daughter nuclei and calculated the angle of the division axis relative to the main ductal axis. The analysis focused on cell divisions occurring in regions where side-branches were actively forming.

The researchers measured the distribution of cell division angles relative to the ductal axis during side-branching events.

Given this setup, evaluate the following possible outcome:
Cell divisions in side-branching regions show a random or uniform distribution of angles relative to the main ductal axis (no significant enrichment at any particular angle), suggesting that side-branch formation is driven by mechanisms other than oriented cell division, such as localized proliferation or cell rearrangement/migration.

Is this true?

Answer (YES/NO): YES